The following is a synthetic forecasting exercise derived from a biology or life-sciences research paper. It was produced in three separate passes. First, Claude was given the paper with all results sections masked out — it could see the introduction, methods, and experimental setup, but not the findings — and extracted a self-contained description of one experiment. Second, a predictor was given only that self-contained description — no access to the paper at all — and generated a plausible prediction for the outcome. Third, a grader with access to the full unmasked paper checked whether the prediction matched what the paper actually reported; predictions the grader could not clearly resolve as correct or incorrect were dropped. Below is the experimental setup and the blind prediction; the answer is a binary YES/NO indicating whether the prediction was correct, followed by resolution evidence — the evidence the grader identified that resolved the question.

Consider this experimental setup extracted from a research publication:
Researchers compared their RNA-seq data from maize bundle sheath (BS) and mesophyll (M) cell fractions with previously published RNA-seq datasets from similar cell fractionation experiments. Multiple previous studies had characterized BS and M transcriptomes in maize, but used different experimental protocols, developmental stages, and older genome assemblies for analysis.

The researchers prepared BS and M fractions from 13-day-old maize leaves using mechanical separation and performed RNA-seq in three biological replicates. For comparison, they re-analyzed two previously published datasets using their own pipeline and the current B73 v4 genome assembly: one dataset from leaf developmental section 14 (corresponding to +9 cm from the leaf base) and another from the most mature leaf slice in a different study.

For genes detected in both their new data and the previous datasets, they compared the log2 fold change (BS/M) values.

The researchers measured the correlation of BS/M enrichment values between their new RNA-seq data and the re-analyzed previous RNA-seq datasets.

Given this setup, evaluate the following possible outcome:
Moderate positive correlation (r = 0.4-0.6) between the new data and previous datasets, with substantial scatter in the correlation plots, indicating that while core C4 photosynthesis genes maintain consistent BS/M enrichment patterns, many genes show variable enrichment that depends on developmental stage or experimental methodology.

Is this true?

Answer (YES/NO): NO